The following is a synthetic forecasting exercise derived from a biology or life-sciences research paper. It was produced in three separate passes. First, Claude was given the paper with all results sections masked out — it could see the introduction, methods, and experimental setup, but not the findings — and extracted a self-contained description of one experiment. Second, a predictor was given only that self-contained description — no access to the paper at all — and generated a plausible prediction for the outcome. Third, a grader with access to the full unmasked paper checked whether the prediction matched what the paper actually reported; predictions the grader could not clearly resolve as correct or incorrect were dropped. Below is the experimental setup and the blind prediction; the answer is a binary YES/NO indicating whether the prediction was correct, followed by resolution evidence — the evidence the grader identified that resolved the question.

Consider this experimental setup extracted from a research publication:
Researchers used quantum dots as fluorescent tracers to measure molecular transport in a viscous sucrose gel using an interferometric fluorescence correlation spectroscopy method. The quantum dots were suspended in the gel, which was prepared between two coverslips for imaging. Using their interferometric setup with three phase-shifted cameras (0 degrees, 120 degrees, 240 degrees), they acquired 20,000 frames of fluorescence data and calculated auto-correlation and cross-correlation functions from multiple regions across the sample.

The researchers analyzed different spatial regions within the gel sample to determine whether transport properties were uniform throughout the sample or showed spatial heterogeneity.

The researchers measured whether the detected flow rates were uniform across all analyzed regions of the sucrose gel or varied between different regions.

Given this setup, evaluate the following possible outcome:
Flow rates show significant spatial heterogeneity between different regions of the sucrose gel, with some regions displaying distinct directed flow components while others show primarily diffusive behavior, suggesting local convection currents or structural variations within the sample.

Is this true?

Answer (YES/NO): NO